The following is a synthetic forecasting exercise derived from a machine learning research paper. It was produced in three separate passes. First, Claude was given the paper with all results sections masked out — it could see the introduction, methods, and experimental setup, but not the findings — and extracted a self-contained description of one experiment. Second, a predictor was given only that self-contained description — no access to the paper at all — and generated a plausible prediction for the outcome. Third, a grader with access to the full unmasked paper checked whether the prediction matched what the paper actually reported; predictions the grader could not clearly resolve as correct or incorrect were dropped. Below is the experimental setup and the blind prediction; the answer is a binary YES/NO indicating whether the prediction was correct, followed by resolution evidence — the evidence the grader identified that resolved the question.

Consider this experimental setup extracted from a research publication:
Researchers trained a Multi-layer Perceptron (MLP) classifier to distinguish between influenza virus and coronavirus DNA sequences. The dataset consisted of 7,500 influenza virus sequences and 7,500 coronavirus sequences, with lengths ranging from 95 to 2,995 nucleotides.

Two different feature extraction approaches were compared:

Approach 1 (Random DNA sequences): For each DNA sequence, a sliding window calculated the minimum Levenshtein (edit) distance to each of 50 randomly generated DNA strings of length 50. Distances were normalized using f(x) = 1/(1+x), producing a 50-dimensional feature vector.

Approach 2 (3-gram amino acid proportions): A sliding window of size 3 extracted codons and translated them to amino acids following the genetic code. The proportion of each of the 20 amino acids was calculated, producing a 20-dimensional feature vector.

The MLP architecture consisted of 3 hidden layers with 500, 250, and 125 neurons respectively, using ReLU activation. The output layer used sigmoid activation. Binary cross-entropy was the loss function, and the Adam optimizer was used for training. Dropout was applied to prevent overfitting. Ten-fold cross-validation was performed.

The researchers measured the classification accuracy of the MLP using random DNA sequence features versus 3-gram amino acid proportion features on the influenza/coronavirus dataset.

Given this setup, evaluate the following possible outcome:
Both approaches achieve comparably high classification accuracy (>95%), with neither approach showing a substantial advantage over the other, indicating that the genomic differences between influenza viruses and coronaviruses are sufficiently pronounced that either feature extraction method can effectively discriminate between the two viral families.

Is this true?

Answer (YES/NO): YES